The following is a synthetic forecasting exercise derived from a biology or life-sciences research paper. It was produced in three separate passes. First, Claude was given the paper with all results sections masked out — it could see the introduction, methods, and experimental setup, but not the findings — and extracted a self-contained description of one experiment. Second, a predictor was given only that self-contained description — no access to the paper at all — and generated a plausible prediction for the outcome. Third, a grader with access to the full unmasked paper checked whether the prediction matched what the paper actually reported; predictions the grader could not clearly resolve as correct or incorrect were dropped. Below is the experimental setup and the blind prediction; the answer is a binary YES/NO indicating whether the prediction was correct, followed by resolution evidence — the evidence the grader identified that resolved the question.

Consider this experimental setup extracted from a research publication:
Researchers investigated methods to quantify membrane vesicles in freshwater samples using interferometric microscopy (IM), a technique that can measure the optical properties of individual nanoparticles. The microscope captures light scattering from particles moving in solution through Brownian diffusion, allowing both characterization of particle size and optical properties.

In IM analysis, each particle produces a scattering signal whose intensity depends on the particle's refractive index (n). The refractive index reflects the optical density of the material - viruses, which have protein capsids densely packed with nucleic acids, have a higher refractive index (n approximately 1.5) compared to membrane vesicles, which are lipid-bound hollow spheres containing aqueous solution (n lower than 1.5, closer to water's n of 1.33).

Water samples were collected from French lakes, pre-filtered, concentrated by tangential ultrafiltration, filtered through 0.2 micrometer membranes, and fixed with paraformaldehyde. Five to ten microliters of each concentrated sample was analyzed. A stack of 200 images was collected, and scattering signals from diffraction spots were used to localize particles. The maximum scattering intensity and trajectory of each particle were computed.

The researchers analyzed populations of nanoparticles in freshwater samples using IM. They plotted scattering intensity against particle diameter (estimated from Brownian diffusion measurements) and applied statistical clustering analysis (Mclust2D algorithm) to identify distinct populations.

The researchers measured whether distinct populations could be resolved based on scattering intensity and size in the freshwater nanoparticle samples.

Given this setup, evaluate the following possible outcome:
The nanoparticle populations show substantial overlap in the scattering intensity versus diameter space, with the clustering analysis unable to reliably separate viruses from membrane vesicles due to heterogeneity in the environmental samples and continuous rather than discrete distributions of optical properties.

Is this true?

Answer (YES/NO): NO